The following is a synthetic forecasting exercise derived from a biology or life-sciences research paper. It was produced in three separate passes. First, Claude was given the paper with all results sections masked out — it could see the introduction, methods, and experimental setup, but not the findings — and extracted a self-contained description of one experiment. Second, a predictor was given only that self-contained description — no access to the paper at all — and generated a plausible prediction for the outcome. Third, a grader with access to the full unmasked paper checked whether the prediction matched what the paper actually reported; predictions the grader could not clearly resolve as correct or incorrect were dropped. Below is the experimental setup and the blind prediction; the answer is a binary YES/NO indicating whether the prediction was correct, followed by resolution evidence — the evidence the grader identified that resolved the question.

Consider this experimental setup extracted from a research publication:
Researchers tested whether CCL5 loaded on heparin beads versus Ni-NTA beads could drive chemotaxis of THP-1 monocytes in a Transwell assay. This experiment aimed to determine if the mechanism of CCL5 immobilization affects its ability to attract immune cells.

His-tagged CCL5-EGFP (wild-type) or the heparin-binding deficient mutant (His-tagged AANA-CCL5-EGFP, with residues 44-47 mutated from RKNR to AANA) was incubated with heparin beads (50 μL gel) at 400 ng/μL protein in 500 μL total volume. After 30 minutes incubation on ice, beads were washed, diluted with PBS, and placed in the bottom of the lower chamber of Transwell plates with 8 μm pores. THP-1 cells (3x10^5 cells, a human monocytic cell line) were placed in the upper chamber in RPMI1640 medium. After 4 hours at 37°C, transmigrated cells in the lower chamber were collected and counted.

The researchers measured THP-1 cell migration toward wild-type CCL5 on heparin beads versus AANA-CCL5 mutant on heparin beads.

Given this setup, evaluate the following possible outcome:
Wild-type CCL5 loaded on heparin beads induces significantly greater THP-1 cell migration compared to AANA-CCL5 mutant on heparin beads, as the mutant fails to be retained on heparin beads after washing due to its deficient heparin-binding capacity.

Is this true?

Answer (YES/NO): NO